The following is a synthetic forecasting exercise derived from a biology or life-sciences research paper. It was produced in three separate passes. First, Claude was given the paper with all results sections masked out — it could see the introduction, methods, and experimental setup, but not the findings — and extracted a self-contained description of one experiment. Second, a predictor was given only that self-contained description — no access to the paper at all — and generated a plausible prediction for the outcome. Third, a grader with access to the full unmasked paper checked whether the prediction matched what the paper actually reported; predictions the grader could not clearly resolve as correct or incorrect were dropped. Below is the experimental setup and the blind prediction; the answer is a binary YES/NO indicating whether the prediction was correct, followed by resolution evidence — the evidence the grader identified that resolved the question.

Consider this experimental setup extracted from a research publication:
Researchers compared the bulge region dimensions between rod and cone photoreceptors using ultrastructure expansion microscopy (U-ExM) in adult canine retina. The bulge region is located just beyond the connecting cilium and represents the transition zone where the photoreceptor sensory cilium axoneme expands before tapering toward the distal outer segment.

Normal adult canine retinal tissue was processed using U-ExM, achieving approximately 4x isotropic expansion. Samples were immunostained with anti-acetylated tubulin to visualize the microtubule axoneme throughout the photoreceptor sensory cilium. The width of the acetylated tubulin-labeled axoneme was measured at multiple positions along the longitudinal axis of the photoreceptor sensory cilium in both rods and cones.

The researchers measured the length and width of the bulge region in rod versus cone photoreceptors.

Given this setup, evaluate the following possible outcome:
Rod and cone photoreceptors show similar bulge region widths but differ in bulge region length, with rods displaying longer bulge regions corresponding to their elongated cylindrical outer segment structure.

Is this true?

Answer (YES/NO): NO